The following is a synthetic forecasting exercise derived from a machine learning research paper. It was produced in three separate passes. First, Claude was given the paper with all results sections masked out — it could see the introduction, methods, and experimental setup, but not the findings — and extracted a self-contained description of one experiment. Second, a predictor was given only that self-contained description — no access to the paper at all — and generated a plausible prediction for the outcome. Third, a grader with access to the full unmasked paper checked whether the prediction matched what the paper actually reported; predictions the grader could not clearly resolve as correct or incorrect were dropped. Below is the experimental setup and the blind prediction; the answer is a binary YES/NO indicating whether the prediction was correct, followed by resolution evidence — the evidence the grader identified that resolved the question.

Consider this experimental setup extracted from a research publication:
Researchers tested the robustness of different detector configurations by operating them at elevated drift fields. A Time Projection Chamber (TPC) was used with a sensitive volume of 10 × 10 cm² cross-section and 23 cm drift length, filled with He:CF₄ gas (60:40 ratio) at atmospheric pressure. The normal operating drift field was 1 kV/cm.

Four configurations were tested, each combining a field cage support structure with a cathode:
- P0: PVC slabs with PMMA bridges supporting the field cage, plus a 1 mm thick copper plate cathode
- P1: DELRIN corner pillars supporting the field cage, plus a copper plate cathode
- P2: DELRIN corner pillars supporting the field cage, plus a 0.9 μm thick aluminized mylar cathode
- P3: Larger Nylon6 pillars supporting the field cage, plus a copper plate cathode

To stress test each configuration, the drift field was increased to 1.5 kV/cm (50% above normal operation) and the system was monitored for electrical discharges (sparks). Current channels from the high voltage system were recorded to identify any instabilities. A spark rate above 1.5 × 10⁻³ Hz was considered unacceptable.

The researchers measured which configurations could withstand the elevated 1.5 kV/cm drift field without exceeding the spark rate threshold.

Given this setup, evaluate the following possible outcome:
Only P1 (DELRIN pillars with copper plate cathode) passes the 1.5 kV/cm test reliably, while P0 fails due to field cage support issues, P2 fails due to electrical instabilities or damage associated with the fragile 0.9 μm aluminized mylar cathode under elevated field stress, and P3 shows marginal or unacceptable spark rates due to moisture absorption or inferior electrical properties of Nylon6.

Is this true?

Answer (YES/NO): NO